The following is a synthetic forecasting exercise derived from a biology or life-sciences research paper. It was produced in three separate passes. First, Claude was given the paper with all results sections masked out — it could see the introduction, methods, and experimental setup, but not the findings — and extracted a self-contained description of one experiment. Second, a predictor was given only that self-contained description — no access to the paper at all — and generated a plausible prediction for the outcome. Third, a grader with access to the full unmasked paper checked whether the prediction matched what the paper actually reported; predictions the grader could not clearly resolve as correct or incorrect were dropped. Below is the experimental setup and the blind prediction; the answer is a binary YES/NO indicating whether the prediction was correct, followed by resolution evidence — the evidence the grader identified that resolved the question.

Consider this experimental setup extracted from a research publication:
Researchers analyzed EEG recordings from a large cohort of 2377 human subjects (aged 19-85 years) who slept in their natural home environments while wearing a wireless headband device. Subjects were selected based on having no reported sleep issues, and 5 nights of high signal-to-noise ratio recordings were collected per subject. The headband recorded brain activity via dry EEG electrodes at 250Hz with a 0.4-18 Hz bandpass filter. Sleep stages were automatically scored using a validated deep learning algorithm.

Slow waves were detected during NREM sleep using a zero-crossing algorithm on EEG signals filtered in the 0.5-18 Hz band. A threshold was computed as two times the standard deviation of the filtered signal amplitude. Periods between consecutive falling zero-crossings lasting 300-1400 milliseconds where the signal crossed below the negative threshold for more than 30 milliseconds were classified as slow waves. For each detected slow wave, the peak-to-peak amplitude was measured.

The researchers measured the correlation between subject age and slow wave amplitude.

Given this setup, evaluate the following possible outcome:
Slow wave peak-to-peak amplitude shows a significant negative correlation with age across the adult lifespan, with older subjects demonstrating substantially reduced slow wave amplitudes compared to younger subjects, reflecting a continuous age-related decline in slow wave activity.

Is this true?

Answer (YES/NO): YES